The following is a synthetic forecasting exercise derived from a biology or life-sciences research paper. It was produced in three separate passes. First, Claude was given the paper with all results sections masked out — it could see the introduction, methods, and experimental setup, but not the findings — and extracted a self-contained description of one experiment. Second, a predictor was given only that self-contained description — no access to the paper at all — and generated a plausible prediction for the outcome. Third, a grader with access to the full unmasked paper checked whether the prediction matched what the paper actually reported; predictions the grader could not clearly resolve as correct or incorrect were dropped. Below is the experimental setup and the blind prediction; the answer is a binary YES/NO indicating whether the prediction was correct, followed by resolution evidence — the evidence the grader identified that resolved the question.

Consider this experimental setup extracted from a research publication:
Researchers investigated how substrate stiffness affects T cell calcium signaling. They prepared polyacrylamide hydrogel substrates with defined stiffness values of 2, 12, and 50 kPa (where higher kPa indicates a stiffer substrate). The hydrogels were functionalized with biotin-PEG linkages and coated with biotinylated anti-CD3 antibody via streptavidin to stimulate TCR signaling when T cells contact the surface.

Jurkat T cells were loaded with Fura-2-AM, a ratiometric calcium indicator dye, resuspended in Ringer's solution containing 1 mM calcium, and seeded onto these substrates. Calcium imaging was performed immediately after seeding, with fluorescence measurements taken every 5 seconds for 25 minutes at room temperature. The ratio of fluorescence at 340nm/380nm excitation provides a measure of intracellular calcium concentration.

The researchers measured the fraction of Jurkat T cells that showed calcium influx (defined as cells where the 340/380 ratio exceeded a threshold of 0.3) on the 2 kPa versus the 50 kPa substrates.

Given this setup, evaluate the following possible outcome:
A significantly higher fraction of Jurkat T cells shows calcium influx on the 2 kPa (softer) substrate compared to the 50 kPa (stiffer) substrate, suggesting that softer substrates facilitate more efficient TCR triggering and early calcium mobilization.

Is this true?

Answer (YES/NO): NO